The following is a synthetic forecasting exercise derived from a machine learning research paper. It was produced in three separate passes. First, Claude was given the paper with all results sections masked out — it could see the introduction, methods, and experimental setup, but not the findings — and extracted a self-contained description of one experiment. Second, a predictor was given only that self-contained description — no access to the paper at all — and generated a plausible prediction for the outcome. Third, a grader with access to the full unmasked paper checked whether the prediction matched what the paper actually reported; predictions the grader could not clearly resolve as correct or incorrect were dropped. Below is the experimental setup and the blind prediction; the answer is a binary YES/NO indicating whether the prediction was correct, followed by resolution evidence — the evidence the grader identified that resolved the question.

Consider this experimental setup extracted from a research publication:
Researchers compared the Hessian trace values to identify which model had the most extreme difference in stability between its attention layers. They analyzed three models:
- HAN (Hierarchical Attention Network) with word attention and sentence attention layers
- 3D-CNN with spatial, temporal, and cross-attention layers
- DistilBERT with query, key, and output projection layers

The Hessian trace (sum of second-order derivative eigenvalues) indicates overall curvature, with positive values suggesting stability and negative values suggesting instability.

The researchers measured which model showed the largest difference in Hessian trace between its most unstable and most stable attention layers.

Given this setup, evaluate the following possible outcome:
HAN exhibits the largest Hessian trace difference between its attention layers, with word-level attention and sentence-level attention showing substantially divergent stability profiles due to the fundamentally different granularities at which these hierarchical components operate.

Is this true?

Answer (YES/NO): YES